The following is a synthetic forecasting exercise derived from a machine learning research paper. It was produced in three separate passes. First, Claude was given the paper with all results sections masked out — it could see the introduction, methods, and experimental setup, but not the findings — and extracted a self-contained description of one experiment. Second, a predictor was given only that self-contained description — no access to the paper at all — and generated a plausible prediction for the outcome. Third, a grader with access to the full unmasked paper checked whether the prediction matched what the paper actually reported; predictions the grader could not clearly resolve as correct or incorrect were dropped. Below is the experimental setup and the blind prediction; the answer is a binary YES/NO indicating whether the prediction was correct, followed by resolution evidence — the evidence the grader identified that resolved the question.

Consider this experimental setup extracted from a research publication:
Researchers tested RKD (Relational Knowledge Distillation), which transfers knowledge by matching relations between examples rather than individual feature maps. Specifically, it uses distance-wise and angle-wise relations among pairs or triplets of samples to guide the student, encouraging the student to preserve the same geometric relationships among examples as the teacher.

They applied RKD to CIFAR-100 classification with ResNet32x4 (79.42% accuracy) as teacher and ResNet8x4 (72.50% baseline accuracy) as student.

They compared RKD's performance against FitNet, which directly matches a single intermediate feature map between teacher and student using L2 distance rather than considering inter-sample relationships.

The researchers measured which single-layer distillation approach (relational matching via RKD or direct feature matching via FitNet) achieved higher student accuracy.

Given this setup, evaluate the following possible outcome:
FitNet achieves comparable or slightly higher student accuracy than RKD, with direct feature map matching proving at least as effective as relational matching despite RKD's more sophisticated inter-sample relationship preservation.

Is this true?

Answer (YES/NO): YES